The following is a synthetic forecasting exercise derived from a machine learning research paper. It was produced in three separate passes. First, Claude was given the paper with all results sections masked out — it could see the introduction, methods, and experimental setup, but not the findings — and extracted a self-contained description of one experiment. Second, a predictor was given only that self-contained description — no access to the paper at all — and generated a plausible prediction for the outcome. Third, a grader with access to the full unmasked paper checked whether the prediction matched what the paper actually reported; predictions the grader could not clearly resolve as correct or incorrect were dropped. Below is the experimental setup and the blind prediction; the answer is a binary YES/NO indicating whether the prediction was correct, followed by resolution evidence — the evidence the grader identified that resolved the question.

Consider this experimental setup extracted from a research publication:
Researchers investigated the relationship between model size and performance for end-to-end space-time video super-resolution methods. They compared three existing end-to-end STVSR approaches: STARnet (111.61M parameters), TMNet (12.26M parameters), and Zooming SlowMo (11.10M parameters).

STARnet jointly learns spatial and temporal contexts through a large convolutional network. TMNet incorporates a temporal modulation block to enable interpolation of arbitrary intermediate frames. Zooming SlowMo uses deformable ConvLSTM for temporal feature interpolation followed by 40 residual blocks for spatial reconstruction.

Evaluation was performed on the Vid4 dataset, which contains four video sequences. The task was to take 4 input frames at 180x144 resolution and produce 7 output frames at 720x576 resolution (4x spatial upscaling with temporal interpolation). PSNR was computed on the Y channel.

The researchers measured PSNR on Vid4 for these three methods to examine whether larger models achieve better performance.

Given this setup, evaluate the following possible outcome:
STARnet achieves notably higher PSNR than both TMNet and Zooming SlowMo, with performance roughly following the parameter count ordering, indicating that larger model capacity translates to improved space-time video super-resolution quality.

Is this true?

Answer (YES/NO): NO